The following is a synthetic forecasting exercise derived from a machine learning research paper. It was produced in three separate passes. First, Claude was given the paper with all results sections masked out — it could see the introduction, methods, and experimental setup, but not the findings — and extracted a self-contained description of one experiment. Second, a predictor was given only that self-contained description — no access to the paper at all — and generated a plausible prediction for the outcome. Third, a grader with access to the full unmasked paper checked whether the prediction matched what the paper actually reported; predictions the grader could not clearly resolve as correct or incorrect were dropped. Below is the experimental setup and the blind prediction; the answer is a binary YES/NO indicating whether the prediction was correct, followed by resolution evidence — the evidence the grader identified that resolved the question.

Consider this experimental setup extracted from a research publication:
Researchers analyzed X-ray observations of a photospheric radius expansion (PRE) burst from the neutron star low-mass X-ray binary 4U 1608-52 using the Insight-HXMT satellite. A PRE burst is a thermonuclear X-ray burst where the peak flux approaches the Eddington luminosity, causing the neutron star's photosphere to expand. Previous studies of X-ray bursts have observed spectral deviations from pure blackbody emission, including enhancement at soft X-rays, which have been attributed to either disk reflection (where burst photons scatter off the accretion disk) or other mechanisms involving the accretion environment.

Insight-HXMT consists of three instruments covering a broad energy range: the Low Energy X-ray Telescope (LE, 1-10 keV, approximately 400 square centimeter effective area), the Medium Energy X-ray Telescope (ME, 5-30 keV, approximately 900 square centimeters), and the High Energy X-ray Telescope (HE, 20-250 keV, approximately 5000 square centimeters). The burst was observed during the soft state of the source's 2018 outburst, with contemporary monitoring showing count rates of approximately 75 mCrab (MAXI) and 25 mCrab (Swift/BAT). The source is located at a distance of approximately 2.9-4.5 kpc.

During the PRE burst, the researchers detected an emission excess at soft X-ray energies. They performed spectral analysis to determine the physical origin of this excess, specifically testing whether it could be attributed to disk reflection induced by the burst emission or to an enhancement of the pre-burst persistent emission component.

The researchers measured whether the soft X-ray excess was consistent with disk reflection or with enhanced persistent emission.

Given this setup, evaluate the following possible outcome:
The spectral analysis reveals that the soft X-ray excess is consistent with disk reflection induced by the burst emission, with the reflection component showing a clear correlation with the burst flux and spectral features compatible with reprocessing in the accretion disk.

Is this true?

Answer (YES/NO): NO